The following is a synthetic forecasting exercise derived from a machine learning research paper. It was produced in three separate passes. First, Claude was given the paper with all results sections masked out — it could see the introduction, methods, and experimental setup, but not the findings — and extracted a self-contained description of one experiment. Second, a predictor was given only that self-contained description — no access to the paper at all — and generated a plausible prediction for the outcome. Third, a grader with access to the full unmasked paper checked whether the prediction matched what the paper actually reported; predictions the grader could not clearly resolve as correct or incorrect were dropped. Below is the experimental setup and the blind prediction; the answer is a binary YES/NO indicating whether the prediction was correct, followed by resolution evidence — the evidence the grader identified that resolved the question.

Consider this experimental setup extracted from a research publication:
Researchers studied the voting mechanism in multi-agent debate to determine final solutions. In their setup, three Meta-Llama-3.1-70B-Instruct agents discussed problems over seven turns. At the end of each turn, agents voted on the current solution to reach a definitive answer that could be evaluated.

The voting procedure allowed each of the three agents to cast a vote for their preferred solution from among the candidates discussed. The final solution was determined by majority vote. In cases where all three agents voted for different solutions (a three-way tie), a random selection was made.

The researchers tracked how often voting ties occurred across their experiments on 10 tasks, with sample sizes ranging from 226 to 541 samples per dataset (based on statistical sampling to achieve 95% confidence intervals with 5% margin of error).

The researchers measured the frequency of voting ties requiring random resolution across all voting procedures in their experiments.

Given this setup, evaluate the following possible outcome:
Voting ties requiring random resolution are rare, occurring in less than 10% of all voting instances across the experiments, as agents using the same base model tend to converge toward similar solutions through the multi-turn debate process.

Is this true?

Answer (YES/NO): YES